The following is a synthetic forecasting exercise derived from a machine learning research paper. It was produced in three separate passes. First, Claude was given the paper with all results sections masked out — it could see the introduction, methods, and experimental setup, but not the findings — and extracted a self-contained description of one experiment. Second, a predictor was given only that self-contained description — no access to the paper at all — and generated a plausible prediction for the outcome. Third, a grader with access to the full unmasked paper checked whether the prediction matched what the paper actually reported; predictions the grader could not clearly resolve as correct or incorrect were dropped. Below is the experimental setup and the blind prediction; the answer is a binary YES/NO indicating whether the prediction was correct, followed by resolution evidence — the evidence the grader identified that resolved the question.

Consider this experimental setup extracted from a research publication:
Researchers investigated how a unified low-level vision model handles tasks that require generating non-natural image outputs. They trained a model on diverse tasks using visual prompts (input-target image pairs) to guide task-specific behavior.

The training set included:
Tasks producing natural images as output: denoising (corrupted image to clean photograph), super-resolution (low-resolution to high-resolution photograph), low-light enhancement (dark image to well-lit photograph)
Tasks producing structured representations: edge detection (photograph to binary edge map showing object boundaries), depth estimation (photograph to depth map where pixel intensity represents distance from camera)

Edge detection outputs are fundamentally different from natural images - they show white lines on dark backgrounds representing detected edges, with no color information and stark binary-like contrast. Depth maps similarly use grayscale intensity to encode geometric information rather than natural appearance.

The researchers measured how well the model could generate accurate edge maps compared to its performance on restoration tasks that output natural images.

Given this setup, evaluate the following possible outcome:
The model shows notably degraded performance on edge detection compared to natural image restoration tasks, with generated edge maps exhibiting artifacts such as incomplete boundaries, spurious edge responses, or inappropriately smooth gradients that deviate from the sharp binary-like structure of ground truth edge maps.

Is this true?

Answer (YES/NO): NO